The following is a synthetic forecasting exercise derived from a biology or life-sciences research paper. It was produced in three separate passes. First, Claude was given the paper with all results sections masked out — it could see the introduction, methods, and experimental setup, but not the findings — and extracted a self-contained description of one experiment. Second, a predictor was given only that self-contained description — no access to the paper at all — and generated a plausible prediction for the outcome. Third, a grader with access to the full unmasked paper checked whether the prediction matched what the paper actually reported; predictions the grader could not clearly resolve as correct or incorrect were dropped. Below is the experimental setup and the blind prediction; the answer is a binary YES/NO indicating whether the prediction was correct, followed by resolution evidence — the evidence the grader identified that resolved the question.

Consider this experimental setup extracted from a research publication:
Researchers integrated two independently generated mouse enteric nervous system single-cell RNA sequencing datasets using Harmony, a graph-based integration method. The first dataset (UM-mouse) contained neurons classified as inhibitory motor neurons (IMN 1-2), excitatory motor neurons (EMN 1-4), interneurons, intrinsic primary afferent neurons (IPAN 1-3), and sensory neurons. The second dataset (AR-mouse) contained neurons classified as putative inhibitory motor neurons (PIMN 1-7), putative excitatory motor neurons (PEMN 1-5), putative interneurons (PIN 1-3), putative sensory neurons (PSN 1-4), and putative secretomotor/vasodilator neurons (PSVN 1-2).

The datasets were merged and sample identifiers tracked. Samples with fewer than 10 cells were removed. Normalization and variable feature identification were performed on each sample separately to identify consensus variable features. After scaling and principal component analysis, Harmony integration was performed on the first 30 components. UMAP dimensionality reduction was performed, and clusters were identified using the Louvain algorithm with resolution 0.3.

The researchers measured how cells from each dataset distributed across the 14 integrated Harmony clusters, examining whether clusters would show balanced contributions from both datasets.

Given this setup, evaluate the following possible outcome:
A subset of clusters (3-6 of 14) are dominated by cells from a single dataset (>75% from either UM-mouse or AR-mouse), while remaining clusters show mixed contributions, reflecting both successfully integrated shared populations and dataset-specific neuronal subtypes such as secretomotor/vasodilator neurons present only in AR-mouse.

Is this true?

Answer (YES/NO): NO